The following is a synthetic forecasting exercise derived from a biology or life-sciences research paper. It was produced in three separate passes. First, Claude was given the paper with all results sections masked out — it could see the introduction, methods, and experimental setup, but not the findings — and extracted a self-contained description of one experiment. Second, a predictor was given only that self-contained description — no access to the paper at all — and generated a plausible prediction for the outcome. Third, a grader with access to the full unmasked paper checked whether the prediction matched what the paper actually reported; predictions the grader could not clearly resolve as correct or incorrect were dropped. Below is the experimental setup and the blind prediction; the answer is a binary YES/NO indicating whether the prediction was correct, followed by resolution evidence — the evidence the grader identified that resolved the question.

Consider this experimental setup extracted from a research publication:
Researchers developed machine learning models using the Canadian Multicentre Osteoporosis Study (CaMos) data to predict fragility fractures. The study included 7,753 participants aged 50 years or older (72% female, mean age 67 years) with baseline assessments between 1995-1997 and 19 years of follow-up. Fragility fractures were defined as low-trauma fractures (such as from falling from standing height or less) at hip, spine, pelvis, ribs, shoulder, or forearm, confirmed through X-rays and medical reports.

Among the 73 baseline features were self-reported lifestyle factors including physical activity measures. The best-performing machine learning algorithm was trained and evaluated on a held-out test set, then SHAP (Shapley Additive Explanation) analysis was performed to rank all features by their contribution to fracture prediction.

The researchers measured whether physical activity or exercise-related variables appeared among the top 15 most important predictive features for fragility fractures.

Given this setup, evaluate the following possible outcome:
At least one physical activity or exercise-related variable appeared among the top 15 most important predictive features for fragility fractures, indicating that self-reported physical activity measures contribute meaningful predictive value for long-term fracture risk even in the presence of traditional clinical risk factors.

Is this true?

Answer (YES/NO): YES